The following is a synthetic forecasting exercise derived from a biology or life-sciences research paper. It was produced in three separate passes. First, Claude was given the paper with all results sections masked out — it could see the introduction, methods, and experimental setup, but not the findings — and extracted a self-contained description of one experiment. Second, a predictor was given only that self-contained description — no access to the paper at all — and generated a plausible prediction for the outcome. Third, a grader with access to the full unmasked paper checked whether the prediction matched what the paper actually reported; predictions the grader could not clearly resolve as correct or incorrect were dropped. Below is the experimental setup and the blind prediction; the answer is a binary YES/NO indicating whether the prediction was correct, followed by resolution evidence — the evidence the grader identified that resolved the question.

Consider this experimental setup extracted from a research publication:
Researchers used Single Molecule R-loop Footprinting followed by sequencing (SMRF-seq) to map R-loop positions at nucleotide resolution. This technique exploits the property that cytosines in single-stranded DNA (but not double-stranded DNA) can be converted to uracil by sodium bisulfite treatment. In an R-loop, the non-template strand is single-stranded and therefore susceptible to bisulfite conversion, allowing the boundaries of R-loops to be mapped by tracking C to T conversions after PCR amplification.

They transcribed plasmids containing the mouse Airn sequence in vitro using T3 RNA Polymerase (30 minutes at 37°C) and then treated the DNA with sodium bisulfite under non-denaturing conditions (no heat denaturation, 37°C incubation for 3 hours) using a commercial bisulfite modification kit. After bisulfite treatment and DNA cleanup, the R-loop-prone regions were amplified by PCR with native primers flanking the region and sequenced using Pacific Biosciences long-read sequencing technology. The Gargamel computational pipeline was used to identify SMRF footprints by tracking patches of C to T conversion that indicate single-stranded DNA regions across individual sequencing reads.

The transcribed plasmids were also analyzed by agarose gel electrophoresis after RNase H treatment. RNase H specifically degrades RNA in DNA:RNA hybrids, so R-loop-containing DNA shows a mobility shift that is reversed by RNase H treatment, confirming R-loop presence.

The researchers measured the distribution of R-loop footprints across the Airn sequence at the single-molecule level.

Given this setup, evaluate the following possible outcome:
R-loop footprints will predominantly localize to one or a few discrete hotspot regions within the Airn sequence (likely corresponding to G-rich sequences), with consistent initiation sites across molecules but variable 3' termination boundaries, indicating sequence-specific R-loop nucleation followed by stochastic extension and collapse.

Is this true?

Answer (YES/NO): YES